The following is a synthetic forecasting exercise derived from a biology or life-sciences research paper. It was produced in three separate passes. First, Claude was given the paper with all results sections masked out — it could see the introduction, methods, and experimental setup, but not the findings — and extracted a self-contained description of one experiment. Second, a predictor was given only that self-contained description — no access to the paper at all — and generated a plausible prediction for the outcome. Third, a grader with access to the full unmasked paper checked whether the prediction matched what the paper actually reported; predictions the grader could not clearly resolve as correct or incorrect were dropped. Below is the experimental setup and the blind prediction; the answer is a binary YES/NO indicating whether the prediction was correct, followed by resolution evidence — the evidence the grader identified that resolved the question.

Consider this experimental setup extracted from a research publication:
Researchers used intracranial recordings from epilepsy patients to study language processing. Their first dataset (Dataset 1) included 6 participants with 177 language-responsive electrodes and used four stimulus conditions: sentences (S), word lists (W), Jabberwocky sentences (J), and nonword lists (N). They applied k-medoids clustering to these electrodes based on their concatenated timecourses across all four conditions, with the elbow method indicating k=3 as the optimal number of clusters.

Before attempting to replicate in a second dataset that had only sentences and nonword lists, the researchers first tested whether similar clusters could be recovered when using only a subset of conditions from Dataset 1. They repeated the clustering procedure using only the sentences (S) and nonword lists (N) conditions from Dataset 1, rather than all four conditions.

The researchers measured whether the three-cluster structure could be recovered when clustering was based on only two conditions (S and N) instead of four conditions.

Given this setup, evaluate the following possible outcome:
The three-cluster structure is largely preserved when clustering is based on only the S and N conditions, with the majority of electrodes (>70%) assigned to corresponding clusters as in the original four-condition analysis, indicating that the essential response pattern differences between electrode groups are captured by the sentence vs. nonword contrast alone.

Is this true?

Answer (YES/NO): YES